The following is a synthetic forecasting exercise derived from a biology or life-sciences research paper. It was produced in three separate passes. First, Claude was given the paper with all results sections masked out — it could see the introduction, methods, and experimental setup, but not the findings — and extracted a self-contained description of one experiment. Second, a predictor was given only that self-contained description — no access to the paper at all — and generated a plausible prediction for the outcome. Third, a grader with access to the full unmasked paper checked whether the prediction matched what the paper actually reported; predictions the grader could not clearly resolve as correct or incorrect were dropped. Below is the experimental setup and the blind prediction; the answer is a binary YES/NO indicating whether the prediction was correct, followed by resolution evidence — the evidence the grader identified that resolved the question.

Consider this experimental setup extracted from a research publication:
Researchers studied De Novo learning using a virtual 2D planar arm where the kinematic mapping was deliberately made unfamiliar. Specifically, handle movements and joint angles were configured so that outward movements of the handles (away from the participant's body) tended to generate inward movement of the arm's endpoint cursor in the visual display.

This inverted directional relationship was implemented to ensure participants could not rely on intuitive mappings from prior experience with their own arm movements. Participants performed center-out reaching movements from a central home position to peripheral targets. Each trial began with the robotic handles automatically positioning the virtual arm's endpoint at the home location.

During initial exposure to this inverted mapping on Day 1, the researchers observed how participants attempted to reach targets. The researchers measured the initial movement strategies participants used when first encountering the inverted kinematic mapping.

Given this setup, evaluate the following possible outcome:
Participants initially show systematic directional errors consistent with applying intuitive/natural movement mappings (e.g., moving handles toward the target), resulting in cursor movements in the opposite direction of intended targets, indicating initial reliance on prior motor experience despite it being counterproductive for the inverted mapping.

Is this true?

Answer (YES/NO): NO